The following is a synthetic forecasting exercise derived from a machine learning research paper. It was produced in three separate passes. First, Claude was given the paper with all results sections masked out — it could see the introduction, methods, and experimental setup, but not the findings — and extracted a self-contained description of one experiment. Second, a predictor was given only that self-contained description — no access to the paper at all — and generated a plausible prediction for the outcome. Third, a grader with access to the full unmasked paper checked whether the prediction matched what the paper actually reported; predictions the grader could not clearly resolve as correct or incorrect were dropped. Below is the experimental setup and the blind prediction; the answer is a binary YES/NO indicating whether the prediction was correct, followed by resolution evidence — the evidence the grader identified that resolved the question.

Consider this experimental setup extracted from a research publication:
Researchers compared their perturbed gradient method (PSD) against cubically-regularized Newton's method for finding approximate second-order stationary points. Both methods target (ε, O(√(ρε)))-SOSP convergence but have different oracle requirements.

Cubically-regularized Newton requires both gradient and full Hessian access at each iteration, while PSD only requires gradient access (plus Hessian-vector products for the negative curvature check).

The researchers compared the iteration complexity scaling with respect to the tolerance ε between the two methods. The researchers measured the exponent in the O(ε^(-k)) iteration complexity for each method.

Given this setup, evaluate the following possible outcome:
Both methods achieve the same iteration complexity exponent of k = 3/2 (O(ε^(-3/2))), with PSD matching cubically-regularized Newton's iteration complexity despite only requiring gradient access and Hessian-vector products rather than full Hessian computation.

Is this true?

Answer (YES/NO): NO